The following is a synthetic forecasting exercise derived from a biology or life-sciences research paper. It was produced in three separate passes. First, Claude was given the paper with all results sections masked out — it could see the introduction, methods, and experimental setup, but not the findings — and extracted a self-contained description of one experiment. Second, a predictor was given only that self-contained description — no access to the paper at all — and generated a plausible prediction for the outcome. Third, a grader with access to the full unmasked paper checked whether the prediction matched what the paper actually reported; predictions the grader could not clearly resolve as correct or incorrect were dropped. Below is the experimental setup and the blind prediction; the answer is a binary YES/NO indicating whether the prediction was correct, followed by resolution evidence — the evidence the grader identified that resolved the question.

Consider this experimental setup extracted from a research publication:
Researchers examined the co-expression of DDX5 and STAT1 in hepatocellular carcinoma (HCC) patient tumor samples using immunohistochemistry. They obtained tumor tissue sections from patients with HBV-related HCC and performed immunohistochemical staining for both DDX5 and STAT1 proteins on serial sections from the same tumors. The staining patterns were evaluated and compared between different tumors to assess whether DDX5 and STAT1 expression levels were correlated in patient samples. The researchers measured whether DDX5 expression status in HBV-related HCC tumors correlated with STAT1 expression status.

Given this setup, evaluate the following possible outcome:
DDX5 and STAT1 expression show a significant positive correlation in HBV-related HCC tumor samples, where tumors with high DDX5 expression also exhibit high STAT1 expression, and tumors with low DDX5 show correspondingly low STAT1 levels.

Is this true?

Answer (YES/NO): YES